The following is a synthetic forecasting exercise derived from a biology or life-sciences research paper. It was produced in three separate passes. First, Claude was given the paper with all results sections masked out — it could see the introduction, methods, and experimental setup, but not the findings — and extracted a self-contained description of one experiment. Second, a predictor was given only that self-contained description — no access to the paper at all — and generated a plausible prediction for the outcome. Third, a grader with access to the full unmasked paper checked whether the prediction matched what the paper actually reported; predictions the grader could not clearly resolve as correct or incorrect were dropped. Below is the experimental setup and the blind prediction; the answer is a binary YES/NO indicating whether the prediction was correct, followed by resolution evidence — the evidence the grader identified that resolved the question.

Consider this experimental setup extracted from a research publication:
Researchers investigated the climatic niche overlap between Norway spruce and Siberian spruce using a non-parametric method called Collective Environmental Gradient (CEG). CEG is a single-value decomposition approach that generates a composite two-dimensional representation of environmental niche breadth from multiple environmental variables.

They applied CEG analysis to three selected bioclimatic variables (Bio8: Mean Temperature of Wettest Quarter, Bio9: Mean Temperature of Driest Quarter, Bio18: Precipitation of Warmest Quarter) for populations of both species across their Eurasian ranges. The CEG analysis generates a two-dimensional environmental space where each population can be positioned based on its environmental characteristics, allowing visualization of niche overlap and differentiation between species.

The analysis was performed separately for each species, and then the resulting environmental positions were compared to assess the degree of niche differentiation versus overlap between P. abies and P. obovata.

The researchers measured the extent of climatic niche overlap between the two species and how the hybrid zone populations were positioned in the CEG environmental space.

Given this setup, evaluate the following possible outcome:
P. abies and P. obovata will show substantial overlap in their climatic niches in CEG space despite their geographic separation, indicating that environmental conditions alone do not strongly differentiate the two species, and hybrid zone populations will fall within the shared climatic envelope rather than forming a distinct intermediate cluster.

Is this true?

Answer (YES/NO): NO